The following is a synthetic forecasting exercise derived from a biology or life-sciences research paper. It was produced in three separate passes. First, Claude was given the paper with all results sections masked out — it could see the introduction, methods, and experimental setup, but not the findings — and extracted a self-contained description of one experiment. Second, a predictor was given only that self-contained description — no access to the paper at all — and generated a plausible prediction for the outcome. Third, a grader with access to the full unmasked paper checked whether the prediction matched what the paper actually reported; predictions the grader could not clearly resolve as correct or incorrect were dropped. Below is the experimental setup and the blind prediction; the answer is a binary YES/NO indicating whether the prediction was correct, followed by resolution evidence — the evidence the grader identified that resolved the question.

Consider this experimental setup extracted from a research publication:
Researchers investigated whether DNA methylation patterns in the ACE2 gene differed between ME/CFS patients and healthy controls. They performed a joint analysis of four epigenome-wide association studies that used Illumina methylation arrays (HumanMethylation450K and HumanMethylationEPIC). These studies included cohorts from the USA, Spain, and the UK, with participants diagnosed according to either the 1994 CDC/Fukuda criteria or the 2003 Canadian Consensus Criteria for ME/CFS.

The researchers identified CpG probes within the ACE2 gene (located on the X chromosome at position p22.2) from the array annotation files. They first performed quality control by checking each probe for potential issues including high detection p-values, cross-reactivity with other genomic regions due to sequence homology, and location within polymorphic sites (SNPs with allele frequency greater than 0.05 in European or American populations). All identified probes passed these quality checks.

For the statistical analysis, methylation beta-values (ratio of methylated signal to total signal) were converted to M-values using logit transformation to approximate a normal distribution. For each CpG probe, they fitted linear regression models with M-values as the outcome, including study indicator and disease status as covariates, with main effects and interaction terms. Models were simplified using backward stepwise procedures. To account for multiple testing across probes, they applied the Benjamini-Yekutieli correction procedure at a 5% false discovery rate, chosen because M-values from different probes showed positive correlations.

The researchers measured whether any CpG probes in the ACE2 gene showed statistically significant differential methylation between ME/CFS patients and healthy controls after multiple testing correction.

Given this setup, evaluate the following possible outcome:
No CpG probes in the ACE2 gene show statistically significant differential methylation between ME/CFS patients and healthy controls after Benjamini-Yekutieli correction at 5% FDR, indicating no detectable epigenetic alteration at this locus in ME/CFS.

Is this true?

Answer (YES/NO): YES